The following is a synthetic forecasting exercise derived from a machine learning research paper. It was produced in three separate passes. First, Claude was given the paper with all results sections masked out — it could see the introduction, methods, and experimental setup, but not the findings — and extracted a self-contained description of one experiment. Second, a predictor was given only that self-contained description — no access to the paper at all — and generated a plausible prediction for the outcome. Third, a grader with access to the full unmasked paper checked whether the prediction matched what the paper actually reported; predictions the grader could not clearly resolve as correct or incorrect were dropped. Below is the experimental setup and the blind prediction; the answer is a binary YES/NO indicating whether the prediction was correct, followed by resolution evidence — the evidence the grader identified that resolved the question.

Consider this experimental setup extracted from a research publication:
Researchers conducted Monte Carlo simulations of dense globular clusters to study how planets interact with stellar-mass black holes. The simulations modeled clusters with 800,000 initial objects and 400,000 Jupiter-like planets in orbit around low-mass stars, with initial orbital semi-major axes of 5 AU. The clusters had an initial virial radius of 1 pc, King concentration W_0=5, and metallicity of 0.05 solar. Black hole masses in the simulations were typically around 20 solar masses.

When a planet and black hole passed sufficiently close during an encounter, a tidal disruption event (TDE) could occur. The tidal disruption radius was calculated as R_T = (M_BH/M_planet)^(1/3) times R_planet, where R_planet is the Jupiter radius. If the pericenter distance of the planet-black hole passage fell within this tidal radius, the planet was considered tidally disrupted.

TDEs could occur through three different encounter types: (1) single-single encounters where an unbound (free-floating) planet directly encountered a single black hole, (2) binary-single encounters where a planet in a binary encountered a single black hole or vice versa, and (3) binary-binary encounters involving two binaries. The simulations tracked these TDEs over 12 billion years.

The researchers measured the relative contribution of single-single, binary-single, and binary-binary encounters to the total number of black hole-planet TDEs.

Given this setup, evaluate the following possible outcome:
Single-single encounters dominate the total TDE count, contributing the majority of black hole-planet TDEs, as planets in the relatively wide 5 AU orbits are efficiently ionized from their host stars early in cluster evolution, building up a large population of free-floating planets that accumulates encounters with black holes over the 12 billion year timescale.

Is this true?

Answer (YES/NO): YES